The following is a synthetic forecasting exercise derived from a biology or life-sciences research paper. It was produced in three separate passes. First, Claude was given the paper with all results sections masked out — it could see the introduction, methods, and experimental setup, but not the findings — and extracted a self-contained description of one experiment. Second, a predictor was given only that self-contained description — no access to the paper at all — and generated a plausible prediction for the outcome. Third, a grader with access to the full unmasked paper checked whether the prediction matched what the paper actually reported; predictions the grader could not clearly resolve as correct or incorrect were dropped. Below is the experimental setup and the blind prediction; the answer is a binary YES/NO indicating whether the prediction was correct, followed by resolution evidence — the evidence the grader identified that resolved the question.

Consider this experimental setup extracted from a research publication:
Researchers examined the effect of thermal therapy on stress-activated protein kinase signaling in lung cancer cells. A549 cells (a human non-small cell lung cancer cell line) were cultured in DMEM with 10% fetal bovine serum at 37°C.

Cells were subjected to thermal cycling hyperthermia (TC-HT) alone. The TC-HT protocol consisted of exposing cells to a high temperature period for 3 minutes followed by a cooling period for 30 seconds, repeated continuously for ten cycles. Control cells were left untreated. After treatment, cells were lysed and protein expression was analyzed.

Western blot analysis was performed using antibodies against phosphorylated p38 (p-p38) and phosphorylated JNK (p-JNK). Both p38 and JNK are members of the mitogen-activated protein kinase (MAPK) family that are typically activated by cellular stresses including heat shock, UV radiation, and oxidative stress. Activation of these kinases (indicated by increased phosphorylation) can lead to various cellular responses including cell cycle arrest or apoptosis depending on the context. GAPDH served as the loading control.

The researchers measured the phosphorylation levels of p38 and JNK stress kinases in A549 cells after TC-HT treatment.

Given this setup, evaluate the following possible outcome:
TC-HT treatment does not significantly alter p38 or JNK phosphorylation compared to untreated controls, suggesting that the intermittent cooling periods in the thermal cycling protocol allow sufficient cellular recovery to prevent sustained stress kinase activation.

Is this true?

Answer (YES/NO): NO